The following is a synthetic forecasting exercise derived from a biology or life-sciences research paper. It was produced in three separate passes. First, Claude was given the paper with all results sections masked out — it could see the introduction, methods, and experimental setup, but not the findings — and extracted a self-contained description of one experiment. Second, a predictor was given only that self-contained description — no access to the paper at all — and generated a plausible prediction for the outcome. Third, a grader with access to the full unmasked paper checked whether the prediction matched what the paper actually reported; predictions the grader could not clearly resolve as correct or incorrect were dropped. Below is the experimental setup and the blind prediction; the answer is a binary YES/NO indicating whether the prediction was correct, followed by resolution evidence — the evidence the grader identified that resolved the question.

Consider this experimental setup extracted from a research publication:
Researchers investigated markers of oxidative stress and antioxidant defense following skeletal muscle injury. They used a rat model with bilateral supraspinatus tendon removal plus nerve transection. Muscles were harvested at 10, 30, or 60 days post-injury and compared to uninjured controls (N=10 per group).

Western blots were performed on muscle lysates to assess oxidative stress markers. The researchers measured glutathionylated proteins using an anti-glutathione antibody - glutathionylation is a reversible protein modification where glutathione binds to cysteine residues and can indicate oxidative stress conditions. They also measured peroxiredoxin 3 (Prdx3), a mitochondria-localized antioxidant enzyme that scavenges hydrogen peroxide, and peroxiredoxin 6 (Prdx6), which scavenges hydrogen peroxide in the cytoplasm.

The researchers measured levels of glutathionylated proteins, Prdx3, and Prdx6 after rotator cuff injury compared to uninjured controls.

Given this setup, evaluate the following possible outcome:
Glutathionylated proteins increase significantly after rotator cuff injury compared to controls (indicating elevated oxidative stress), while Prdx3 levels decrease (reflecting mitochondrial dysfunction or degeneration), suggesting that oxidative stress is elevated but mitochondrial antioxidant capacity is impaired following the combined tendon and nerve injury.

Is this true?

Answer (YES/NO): NO